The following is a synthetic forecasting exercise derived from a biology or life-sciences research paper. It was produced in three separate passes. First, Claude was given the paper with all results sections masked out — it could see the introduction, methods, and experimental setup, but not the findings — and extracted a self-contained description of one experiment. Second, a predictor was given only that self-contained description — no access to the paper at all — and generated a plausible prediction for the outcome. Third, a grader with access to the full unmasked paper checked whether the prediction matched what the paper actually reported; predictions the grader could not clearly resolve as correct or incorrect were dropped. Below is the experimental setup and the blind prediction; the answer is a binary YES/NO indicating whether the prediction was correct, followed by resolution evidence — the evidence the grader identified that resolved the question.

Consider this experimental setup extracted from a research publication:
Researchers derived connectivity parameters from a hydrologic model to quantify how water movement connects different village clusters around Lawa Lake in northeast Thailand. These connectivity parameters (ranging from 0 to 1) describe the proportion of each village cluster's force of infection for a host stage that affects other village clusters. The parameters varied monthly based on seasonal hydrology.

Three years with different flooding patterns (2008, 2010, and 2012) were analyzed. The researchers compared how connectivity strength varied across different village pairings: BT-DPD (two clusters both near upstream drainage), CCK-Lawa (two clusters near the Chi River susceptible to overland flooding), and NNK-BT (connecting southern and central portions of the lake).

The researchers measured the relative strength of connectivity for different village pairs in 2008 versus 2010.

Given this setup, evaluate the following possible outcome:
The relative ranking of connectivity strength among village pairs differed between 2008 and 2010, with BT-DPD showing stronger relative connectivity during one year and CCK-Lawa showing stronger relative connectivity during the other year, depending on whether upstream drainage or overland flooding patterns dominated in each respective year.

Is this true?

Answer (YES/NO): YES